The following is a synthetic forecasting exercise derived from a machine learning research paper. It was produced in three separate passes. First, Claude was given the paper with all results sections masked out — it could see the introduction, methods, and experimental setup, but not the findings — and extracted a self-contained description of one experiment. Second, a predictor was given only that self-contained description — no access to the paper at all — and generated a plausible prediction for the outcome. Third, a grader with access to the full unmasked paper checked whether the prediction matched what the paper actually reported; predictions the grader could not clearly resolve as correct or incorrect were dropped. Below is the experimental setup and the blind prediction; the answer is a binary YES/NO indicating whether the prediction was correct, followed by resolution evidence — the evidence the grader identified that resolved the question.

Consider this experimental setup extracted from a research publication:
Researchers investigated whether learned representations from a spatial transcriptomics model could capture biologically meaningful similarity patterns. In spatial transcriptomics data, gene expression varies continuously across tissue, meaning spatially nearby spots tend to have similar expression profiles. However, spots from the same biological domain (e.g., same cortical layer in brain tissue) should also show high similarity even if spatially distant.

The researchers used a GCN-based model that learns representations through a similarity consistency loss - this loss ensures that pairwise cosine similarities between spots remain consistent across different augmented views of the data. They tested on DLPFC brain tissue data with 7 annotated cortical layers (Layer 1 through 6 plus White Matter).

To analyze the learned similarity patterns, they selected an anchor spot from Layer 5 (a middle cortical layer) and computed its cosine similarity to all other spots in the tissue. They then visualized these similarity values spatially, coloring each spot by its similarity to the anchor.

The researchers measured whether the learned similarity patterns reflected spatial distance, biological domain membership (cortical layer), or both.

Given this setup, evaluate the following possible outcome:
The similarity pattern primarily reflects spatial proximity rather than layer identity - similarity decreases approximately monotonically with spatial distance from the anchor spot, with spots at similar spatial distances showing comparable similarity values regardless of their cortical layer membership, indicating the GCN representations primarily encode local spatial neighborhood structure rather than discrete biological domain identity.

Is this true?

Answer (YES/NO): NO